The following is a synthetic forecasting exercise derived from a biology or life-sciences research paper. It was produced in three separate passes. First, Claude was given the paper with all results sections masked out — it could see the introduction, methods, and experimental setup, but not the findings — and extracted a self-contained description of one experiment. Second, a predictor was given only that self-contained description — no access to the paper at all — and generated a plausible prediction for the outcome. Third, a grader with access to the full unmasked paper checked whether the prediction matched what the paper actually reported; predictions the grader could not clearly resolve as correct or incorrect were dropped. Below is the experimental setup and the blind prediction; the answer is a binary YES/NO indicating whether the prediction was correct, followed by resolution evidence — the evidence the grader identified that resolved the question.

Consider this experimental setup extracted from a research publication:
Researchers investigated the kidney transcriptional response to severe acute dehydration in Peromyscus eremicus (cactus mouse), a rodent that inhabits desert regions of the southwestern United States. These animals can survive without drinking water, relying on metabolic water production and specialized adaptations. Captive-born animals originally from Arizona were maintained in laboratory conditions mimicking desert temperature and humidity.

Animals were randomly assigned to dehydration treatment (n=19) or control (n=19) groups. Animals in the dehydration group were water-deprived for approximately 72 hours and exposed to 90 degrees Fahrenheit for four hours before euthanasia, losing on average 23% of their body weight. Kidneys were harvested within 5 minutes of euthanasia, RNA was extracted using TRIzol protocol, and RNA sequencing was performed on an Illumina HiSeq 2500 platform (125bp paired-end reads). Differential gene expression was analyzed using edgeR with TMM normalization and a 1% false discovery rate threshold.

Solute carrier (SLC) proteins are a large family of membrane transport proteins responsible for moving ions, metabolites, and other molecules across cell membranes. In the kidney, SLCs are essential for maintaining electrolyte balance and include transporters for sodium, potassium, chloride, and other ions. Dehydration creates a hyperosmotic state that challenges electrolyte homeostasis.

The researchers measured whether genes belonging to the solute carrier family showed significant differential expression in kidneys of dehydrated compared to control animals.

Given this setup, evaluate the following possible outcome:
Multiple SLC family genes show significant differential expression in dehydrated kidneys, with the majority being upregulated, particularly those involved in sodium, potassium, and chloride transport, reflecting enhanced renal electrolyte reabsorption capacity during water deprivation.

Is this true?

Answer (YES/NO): NO